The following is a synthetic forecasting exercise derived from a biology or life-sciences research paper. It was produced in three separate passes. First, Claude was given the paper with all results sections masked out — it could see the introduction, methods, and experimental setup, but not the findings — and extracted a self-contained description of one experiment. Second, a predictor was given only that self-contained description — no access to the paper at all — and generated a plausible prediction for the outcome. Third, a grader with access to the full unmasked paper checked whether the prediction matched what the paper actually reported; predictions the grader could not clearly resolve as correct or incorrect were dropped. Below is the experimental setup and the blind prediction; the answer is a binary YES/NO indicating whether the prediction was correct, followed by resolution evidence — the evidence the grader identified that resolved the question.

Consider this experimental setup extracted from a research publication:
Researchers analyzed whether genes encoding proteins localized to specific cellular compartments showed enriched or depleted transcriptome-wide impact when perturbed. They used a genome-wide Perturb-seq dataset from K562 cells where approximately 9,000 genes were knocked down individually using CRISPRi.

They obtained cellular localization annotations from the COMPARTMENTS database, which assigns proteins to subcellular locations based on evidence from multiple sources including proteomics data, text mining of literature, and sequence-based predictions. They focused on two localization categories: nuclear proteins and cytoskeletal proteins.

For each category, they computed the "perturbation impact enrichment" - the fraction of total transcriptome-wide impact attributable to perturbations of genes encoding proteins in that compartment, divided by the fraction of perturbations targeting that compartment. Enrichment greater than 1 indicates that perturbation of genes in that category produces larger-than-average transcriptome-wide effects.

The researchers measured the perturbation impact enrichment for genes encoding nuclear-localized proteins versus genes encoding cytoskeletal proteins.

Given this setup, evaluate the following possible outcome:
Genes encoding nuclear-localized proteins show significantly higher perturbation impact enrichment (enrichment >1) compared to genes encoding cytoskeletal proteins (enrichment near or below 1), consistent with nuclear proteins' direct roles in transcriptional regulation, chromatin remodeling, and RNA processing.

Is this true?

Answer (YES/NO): NO